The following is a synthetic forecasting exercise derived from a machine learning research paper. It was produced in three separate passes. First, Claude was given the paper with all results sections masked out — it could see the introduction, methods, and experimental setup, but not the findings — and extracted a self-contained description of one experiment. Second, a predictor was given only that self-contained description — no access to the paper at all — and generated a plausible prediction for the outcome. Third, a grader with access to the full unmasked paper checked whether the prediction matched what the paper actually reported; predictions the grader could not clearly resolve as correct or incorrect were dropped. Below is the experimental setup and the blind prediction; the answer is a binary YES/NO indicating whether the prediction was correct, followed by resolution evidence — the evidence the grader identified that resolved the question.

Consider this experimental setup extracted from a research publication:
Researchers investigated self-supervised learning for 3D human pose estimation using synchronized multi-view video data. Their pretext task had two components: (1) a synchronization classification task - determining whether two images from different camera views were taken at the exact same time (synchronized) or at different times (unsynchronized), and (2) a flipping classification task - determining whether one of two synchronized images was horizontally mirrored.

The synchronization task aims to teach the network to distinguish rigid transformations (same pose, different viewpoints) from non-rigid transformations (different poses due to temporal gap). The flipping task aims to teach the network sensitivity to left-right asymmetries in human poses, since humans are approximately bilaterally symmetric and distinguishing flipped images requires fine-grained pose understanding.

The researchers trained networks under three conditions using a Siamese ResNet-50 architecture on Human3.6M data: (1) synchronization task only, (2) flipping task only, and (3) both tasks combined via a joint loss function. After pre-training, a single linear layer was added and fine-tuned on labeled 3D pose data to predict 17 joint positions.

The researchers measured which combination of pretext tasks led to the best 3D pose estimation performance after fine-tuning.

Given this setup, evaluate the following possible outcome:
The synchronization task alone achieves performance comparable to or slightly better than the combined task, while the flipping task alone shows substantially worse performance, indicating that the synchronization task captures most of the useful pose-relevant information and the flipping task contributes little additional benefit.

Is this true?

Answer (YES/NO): NO